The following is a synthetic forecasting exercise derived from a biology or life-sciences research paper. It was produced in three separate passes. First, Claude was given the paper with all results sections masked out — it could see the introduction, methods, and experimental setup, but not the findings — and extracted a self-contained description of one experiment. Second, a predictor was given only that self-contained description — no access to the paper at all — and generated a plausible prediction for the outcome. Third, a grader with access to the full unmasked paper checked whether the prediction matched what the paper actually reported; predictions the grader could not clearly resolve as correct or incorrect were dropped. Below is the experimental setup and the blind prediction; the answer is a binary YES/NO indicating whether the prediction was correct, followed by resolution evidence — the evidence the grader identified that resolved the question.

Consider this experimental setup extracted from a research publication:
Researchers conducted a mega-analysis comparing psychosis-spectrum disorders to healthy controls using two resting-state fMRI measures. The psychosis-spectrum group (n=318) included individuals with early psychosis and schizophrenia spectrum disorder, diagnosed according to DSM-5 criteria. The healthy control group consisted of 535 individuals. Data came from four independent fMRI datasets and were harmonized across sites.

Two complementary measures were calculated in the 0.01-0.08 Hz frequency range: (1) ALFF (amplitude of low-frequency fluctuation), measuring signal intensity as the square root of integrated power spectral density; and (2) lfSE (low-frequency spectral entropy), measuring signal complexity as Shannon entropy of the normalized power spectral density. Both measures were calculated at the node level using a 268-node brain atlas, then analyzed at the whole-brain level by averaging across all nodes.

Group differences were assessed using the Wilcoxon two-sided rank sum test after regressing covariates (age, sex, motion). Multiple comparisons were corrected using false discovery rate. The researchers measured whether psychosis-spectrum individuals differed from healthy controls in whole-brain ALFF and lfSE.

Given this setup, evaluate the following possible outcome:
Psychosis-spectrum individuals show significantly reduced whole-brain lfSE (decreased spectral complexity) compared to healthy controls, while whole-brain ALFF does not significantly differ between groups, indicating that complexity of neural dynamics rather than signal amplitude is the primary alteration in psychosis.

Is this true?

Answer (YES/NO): NO